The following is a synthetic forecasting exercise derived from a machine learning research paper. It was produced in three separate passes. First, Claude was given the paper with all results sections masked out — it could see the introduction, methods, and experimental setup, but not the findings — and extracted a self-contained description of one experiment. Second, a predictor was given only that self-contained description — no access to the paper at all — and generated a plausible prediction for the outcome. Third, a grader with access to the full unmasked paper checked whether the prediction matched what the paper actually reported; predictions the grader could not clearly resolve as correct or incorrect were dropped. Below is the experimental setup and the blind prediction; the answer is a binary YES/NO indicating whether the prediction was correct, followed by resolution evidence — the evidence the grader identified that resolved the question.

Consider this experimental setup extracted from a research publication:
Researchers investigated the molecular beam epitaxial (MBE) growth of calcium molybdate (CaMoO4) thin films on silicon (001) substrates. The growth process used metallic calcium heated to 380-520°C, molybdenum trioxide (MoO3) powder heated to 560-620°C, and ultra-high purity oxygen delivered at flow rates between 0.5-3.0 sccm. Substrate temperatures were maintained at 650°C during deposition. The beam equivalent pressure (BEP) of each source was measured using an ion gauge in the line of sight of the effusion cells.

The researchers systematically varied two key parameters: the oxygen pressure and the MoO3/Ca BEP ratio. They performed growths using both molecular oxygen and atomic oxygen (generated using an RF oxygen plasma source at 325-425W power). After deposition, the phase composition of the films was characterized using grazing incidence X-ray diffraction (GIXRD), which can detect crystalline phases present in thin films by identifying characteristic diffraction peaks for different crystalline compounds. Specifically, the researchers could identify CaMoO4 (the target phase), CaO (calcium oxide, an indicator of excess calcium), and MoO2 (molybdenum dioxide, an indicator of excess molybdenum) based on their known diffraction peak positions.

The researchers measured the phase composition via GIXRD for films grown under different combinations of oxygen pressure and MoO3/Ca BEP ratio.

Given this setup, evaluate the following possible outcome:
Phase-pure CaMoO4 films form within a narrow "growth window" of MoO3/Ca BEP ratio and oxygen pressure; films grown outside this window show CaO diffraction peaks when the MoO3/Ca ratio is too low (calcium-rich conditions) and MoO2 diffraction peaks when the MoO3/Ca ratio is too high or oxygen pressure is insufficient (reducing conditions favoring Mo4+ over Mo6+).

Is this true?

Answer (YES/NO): YES